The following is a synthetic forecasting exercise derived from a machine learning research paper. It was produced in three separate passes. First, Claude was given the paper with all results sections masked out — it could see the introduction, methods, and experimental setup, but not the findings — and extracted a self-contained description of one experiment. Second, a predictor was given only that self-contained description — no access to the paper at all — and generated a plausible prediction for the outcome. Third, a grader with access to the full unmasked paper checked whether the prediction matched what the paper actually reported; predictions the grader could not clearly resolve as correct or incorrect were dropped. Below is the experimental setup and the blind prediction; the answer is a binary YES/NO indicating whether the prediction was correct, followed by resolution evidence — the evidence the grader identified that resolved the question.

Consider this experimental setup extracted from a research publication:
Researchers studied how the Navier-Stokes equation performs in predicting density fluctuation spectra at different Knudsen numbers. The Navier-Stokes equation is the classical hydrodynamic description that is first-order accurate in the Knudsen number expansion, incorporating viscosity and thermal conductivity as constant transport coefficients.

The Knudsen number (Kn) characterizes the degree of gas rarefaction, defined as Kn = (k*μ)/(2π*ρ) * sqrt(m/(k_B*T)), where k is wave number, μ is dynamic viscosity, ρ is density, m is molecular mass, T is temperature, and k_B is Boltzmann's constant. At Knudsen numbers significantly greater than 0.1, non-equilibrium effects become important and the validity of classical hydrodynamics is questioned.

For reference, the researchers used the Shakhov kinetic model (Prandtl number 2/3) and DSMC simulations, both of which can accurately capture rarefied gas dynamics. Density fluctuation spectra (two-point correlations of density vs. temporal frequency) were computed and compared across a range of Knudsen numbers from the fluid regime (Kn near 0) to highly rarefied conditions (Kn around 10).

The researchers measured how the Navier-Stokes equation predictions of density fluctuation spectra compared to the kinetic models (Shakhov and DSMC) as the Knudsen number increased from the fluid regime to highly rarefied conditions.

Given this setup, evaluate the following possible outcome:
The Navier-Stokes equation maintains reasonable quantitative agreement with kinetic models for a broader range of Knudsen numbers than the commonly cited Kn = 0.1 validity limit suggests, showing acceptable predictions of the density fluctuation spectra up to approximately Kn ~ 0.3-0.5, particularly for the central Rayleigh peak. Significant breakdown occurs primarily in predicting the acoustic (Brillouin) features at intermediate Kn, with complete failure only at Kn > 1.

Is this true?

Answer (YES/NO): NO